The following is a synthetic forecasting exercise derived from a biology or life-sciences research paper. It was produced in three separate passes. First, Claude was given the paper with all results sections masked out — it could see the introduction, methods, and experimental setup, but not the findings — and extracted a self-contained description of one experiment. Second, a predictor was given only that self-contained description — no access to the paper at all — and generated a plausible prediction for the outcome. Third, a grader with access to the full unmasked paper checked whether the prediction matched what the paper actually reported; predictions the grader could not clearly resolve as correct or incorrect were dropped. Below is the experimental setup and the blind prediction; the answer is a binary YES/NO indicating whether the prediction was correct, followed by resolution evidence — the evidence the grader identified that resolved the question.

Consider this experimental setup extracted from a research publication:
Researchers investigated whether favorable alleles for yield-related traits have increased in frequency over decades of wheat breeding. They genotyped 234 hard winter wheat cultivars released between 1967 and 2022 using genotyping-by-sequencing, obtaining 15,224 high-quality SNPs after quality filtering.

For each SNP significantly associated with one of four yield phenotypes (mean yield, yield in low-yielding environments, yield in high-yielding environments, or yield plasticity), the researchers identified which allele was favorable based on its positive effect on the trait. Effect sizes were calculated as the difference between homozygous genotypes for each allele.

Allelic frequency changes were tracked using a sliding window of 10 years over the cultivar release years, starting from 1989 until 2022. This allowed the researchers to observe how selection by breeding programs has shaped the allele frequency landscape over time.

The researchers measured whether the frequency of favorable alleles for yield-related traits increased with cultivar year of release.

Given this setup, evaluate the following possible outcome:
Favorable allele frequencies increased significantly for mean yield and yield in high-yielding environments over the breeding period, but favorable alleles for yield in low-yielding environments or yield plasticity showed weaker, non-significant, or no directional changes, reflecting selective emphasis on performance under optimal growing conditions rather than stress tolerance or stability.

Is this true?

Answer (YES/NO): NO